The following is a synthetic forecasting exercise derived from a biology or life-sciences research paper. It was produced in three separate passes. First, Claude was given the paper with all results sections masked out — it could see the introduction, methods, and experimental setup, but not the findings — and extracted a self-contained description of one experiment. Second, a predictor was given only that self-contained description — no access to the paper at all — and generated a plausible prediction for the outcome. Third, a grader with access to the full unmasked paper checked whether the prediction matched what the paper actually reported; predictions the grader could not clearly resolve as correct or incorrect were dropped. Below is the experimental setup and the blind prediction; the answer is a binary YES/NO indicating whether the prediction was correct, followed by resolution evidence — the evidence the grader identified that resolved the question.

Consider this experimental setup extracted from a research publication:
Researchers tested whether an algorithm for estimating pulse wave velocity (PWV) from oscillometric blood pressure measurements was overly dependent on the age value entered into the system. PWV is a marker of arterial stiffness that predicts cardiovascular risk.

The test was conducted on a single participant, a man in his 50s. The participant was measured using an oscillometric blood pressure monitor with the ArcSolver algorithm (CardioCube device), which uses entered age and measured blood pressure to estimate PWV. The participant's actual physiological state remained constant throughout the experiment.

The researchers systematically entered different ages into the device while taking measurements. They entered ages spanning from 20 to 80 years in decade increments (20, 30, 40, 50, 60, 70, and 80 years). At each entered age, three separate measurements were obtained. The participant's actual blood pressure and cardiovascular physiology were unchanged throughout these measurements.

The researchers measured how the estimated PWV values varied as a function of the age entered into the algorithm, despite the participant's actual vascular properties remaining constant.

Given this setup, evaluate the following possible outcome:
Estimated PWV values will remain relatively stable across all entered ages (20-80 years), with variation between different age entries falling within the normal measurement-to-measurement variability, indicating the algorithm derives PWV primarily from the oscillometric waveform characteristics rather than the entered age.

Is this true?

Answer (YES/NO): NO